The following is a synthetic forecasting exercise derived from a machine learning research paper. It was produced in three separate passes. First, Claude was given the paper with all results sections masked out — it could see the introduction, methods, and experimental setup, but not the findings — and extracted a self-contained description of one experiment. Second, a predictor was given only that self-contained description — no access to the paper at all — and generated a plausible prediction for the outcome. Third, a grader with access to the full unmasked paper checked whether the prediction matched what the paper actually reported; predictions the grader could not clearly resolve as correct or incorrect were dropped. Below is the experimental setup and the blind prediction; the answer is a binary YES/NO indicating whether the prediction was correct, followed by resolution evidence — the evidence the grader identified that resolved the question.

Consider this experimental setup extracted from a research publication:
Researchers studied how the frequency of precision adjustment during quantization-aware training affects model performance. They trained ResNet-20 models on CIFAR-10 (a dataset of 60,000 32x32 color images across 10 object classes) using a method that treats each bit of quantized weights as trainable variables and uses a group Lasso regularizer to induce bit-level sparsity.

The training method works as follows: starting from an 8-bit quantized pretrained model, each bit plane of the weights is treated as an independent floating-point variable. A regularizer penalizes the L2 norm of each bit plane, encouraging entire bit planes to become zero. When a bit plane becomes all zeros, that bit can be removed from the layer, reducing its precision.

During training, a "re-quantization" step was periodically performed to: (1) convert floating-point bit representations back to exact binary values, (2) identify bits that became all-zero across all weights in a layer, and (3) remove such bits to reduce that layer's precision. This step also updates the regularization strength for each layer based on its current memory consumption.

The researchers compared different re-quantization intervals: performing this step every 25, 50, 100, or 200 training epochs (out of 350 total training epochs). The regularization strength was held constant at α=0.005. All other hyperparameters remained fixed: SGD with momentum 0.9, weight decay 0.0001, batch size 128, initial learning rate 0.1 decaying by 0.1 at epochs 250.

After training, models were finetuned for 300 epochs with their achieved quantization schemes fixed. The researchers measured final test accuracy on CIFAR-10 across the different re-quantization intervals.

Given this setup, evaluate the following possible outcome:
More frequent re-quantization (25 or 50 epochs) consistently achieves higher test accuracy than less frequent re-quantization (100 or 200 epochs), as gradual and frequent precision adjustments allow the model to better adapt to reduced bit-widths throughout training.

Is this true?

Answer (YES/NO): NO